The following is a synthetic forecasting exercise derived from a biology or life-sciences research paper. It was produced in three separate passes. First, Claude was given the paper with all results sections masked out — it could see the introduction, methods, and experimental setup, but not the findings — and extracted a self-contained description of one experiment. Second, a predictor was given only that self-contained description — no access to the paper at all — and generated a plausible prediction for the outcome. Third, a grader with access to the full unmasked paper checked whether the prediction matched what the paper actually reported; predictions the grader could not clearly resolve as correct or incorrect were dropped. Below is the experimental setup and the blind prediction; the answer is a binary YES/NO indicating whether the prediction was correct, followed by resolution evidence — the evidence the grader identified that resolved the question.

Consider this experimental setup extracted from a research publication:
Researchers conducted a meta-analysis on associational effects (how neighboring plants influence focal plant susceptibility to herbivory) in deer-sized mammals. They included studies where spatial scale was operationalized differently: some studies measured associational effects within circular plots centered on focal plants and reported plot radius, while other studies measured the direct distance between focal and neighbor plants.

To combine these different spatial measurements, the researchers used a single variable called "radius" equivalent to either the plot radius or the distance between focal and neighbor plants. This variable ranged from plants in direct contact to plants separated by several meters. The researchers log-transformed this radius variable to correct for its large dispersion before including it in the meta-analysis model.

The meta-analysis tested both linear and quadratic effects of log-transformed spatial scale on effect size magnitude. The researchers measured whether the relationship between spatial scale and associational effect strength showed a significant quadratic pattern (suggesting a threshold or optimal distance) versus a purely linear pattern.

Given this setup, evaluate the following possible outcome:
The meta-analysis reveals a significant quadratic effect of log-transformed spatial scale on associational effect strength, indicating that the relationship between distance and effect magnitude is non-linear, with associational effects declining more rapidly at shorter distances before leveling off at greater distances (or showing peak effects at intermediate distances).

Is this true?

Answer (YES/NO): YES